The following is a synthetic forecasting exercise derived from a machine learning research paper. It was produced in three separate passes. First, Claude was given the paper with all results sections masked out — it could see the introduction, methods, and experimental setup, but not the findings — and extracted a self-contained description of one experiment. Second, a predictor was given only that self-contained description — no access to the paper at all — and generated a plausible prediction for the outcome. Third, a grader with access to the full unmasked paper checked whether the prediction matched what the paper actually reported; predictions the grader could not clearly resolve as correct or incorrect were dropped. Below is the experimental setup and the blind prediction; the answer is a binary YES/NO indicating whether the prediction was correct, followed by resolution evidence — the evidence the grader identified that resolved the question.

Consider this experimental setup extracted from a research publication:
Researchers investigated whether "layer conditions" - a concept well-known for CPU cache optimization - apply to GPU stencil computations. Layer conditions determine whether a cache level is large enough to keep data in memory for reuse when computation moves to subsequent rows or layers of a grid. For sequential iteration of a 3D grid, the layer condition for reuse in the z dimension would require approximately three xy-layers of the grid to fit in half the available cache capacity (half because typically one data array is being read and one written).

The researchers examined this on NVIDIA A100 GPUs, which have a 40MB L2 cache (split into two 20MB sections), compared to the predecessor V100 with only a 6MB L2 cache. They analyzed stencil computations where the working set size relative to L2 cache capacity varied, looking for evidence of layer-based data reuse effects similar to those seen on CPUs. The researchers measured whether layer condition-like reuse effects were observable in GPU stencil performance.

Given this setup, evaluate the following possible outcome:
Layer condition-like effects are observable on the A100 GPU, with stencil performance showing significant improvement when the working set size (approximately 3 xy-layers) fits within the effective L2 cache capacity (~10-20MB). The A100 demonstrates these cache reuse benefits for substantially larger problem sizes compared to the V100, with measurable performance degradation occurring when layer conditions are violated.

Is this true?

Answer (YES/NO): YES